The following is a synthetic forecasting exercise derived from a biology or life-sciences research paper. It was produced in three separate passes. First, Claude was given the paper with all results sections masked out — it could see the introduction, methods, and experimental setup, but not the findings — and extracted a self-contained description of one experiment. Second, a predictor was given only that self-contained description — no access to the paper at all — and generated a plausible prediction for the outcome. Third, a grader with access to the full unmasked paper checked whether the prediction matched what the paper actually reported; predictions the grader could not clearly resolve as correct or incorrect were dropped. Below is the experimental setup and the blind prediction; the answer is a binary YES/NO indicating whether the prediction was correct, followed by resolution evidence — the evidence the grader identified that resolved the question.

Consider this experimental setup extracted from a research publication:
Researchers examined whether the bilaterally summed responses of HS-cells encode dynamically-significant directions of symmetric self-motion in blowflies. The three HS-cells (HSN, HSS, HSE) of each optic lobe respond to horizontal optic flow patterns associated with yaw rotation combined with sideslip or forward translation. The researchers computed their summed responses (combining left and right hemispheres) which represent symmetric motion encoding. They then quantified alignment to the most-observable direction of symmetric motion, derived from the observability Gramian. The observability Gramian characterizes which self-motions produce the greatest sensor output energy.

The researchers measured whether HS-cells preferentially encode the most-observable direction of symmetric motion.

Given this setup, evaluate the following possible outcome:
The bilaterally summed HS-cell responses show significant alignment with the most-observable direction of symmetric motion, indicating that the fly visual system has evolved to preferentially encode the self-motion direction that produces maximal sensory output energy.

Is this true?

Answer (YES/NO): YES